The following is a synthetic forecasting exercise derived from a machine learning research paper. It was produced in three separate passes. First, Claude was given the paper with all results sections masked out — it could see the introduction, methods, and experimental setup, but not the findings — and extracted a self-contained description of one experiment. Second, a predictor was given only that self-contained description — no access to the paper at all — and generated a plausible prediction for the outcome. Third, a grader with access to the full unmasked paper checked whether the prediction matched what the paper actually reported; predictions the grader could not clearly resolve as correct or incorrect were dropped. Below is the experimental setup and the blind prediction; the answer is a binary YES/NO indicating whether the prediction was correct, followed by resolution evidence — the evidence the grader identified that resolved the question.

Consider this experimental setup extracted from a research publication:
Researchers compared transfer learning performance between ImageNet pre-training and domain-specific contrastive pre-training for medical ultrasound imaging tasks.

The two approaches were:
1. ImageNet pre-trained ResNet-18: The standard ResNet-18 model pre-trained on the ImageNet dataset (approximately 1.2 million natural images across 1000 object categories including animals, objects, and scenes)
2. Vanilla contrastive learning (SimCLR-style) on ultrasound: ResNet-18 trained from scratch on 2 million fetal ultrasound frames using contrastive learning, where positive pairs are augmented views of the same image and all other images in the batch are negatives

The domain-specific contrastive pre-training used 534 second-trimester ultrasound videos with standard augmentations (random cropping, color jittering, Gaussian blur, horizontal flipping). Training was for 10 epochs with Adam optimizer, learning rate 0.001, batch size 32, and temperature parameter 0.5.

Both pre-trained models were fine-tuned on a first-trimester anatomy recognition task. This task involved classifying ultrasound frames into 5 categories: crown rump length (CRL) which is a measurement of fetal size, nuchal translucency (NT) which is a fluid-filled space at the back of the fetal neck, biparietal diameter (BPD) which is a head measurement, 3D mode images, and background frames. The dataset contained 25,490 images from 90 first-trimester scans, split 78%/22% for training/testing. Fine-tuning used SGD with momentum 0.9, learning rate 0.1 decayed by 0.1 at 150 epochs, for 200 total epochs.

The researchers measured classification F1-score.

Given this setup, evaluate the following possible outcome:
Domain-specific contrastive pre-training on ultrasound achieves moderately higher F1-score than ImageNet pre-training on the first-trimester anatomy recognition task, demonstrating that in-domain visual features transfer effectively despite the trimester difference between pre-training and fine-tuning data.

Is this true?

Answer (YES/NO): YES